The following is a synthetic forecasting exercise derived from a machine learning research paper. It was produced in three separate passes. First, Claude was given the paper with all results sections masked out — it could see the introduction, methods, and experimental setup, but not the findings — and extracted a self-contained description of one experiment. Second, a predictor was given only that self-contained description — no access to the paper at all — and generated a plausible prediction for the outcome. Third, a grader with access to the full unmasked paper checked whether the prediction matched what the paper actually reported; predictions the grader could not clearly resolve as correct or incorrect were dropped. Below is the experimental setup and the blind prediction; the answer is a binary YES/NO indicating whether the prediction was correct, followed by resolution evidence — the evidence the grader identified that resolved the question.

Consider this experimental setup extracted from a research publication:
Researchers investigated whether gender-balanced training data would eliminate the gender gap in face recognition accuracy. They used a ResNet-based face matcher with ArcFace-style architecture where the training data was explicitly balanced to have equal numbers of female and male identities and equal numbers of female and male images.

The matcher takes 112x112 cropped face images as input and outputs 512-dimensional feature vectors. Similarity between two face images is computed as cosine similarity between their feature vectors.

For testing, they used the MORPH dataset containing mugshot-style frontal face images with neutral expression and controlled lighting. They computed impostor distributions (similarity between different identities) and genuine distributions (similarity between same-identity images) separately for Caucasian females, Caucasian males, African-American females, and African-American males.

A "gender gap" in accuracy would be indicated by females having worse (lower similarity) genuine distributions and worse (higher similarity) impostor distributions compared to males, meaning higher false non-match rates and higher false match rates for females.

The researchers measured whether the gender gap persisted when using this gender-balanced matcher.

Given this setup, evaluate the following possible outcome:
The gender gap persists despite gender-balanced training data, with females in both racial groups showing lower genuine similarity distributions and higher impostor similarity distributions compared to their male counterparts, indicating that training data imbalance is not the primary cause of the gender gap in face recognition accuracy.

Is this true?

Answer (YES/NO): YES